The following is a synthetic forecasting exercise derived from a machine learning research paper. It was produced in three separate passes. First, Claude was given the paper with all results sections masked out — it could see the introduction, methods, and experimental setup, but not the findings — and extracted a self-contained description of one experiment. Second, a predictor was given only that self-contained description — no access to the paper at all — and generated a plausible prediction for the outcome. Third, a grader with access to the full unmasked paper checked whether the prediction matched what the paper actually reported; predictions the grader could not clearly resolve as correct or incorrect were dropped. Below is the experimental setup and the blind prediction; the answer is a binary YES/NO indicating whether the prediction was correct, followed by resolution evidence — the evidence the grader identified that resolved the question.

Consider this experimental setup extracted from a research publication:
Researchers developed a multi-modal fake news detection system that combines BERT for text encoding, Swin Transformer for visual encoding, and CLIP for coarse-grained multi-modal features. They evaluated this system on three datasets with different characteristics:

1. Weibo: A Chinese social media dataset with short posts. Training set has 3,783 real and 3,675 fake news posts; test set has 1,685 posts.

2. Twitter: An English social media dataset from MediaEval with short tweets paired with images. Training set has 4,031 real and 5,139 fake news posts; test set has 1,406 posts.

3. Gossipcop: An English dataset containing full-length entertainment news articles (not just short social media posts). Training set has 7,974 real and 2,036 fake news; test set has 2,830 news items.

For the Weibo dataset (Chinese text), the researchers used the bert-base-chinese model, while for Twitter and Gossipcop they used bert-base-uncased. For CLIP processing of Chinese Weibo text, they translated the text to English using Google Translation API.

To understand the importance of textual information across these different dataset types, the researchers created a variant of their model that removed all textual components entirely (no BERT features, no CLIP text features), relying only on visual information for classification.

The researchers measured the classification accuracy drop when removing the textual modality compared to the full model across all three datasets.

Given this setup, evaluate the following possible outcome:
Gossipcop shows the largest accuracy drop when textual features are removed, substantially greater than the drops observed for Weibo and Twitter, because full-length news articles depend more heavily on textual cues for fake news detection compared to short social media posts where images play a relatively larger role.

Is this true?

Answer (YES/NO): NO